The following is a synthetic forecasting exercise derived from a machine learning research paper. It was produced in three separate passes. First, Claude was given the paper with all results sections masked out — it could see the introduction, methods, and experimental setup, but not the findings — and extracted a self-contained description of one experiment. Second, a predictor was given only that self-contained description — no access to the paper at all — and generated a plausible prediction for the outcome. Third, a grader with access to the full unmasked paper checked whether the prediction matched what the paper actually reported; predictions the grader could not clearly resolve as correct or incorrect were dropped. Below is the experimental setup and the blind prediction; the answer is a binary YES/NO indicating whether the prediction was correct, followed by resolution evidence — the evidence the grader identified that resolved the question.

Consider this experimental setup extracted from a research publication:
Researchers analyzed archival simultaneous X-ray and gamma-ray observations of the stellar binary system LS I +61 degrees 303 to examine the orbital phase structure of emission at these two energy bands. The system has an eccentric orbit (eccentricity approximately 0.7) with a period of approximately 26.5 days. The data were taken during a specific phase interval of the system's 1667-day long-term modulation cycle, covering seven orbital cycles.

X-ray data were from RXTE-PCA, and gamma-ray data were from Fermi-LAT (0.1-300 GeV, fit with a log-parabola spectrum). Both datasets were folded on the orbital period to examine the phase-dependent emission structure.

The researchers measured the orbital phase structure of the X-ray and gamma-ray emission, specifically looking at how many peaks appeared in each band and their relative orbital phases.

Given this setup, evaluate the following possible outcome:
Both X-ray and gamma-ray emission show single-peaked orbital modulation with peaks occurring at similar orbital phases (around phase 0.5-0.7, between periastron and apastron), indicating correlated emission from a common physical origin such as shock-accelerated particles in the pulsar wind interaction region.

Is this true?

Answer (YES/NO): NO